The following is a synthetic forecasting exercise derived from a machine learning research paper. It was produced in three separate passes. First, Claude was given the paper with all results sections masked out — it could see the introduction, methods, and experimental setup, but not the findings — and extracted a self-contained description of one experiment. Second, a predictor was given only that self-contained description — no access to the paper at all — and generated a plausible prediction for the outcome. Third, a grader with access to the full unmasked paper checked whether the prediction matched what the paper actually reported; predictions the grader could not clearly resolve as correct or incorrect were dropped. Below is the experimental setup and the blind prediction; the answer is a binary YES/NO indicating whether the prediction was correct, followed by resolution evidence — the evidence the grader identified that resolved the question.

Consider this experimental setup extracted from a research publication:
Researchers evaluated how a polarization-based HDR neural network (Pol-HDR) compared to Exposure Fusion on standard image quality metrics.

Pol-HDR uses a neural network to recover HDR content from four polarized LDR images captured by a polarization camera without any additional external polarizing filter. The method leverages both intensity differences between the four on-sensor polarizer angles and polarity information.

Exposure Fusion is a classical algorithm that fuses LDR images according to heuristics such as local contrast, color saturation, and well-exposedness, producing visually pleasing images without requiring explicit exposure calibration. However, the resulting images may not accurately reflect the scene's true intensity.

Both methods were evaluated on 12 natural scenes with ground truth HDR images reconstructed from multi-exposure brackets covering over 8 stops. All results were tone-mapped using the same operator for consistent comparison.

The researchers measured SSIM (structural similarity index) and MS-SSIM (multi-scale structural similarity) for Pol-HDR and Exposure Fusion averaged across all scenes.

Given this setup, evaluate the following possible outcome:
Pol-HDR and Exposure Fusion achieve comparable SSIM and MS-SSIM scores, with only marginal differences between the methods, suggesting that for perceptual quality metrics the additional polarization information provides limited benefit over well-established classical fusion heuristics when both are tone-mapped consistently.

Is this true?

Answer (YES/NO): YES